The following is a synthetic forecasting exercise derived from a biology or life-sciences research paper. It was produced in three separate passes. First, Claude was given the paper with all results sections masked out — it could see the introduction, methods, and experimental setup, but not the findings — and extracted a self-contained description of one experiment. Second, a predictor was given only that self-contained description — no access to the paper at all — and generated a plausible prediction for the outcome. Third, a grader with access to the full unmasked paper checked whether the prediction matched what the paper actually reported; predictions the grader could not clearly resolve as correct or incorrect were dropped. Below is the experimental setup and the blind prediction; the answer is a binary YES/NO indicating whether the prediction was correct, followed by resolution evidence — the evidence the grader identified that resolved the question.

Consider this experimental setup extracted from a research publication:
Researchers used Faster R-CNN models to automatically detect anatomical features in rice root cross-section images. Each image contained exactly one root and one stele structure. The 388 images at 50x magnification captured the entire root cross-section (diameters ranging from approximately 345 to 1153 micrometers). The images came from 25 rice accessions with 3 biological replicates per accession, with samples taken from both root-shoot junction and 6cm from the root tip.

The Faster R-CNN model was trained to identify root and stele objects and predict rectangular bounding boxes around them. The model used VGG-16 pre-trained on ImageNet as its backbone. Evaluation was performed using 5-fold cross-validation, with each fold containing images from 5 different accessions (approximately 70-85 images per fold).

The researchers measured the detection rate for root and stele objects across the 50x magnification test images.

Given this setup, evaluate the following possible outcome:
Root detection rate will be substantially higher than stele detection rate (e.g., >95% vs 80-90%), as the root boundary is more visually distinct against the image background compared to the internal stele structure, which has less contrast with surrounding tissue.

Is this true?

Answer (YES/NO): NO